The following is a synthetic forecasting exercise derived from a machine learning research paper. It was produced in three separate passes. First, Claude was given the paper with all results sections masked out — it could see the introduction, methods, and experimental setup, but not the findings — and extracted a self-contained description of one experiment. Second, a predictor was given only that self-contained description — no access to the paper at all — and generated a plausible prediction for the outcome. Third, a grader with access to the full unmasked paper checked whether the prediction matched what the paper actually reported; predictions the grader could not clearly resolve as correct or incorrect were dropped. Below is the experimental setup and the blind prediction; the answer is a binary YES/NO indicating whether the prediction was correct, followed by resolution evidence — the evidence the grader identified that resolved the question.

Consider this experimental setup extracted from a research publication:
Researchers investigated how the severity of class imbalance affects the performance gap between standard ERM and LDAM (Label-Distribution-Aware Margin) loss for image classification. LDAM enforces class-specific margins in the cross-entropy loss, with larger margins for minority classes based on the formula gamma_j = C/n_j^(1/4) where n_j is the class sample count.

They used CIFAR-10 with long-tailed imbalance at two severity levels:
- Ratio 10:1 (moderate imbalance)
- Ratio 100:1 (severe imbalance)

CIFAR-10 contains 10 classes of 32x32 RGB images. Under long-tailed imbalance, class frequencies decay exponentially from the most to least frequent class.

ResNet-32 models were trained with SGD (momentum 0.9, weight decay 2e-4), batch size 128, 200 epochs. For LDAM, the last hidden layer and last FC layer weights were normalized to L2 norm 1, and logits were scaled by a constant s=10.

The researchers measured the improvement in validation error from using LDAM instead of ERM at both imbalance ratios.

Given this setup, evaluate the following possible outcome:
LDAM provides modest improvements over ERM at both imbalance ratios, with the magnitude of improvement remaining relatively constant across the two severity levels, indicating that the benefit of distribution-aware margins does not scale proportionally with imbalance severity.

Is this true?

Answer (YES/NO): NO